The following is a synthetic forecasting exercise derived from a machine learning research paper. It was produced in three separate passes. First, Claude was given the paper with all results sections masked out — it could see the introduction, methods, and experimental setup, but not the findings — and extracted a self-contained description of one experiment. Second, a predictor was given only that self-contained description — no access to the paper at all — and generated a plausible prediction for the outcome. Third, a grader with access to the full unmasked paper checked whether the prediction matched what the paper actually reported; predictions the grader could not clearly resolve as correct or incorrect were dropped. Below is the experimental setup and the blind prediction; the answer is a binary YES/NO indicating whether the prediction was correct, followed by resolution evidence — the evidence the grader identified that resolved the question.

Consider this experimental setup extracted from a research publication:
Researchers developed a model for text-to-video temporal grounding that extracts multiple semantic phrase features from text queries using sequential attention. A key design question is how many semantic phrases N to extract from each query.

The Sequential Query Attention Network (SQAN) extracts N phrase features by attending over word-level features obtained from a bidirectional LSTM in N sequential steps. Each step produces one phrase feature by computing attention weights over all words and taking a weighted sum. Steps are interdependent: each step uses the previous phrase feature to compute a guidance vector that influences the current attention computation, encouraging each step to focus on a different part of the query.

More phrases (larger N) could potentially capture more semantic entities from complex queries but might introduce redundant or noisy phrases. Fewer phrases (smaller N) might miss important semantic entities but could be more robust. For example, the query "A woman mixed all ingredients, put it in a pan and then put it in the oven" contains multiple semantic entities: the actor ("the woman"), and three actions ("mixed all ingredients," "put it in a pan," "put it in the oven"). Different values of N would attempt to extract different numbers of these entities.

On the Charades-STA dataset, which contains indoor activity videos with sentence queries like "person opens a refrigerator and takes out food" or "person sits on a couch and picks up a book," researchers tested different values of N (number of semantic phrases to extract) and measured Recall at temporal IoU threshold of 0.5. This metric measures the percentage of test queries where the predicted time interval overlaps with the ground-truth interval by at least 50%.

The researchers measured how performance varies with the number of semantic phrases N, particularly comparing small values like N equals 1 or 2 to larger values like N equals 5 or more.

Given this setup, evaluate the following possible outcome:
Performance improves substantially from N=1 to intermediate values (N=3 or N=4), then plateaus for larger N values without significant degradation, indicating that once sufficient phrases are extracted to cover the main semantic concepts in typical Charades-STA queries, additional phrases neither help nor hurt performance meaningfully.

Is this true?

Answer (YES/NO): NO